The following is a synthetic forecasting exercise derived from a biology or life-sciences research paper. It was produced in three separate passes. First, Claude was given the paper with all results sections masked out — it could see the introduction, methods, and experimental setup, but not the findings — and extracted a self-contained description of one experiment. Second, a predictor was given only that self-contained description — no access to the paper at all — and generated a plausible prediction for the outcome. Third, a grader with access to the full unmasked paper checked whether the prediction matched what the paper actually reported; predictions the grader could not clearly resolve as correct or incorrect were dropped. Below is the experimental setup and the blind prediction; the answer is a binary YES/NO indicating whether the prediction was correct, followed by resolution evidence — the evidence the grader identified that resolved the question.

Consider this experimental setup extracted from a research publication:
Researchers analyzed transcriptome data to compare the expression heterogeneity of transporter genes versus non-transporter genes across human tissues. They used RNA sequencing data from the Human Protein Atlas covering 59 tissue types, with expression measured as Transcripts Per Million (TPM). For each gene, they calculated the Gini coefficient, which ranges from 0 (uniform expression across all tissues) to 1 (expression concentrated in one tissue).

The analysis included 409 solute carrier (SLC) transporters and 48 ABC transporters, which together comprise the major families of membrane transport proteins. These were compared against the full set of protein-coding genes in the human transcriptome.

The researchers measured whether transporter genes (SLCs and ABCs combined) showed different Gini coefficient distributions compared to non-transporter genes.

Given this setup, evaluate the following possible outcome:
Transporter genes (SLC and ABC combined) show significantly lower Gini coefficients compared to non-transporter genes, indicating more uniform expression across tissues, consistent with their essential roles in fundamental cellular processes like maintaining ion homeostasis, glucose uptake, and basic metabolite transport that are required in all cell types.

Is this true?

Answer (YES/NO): NO